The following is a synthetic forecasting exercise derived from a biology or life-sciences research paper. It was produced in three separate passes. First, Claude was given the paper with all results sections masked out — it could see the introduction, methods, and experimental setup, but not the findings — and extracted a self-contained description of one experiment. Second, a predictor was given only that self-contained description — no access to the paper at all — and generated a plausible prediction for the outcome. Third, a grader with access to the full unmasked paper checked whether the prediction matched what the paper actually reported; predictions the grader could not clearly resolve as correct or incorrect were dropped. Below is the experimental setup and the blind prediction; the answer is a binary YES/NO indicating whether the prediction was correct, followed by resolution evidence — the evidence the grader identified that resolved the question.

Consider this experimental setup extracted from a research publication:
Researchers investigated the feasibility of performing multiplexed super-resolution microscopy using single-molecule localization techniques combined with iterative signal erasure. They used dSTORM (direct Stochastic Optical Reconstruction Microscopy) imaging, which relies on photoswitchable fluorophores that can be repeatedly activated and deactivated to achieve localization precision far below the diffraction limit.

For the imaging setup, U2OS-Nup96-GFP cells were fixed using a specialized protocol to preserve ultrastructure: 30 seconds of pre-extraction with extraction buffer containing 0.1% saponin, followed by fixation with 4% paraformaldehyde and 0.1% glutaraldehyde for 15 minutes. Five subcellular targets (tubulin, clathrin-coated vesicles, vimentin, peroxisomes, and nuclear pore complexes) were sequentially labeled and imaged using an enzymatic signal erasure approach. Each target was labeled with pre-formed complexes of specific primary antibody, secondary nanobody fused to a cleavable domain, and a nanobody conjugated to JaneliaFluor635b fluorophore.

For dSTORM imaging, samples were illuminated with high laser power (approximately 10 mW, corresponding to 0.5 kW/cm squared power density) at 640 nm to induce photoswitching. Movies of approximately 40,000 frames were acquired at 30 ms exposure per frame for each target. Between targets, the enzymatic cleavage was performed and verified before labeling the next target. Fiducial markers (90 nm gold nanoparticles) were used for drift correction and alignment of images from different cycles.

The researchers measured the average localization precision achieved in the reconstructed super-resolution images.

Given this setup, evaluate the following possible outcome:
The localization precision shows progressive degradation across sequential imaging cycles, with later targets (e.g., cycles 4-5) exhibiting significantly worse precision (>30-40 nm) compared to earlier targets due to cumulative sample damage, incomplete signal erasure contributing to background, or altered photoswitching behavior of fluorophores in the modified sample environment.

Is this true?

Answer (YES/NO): NO